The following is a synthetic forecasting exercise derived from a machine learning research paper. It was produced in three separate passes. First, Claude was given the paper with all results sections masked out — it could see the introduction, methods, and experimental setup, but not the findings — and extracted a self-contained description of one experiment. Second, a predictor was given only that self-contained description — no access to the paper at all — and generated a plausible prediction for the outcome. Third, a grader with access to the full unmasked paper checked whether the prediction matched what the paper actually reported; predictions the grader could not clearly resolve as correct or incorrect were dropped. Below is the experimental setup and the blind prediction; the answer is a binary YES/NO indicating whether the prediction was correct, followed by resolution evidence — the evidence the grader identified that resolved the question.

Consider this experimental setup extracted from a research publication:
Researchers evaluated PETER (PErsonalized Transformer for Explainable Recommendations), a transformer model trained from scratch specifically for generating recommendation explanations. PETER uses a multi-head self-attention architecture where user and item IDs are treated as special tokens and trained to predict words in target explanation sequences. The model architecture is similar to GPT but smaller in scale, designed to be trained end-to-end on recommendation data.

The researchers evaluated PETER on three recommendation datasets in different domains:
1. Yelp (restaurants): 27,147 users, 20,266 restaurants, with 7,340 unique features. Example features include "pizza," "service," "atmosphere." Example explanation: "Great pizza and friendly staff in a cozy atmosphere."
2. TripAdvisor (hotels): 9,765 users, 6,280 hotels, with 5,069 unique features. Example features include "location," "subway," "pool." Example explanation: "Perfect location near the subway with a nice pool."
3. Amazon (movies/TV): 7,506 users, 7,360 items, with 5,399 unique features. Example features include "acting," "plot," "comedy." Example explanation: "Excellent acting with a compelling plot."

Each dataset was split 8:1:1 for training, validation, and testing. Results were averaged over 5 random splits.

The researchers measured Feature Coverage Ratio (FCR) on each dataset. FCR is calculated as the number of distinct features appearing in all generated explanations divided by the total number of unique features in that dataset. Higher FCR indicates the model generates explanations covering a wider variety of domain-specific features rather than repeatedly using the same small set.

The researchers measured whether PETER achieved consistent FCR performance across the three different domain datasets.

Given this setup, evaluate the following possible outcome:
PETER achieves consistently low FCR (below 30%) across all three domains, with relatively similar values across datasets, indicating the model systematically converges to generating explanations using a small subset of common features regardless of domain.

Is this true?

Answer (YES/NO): YES